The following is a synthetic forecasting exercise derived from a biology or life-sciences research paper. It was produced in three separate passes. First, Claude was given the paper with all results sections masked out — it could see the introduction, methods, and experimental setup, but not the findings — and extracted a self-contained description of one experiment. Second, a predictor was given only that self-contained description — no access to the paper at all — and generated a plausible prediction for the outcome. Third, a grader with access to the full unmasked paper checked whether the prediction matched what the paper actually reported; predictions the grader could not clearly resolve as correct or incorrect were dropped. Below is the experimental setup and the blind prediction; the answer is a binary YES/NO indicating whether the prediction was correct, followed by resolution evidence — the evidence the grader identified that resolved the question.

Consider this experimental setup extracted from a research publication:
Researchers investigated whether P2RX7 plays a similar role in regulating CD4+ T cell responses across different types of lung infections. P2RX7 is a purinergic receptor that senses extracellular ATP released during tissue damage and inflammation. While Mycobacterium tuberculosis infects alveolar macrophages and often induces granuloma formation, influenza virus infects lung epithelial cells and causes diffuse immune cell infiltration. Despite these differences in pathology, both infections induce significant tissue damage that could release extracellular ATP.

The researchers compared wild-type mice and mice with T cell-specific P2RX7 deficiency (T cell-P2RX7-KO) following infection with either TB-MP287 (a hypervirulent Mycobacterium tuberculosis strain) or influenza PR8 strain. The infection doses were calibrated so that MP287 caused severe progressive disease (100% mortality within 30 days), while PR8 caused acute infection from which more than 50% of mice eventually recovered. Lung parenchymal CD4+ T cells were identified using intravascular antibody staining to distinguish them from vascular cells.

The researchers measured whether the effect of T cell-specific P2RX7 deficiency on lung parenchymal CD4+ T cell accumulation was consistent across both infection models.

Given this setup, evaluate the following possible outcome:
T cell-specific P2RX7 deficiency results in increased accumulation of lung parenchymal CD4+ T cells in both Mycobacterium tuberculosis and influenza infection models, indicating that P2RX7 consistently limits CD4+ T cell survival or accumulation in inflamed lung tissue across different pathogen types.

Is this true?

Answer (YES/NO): NO